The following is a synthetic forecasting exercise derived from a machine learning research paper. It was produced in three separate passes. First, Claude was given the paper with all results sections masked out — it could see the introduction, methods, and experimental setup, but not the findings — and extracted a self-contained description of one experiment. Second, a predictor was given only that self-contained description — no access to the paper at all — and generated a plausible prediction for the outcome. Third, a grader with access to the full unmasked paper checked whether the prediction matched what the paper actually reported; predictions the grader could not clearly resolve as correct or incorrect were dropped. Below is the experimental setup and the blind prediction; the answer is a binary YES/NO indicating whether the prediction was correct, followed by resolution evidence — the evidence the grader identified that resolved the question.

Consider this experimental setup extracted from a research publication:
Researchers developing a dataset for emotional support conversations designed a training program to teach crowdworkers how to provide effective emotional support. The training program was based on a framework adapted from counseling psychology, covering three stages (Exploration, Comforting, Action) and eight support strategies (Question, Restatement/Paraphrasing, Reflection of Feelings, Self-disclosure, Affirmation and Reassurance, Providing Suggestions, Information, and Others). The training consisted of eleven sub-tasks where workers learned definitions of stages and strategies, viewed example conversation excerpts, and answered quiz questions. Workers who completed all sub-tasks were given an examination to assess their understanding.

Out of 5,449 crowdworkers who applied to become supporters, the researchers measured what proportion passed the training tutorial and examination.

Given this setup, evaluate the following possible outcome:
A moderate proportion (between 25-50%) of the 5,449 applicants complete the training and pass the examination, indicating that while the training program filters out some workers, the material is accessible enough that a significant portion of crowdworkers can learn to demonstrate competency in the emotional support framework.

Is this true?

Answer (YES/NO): NO